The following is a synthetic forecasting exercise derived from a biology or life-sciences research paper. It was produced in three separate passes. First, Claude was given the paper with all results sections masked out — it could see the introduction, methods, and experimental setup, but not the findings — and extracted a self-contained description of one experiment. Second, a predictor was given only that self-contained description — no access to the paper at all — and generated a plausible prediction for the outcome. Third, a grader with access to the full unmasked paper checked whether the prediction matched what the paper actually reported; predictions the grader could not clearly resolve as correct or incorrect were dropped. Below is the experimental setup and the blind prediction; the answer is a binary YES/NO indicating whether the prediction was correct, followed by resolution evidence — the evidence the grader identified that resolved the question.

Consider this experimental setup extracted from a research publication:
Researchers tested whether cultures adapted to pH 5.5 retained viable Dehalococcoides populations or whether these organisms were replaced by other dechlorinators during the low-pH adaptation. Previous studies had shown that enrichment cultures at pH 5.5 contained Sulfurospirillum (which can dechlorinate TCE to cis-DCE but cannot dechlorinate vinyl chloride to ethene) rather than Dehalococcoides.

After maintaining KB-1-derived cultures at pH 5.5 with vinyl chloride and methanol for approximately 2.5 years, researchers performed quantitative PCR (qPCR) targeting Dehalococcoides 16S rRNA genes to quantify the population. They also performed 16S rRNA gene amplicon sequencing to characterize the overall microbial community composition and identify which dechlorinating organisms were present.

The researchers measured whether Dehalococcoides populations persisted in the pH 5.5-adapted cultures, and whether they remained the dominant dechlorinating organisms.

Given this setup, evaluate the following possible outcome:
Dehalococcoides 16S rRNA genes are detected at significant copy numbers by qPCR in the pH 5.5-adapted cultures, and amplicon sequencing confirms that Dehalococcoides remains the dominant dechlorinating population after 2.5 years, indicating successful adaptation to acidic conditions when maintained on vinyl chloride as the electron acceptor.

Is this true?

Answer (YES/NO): YES